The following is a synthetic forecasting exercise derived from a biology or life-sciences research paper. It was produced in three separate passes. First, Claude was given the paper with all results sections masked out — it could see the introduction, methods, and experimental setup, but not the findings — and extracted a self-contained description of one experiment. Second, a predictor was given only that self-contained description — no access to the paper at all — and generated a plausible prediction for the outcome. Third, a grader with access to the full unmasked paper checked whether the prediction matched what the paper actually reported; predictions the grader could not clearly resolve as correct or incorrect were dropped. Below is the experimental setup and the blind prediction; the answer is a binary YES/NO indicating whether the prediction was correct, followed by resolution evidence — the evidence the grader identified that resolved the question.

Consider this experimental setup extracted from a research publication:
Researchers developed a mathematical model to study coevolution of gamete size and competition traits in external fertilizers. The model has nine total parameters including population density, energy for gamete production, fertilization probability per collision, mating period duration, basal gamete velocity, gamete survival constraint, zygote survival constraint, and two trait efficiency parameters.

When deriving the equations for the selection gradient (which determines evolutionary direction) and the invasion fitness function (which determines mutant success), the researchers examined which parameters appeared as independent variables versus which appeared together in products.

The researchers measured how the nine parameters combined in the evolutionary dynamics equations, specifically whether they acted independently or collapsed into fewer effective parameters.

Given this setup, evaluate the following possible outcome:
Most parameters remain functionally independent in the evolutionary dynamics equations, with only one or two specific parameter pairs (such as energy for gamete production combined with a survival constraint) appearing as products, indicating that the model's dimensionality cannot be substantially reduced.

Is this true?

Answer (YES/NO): NO